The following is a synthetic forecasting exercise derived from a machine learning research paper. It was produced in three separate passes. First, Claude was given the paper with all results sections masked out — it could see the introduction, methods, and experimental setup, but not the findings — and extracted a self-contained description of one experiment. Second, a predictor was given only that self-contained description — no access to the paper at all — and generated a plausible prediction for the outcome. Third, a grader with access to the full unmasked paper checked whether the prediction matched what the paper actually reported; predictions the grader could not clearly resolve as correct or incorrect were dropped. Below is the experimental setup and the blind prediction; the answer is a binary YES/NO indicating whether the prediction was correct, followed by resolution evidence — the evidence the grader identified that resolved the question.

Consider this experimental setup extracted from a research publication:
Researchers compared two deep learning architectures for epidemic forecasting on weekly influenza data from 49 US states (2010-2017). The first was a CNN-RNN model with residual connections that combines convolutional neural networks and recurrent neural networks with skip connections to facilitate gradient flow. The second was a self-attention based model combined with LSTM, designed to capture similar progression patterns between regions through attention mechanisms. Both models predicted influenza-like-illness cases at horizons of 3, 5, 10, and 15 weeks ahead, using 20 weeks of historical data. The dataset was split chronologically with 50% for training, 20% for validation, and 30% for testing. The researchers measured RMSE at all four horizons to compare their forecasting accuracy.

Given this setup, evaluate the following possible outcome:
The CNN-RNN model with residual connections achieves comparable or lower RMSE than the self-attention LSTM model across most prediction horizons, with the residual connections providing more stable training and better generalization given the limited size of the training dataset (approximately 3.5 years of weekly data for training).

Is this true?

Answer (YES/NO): NO